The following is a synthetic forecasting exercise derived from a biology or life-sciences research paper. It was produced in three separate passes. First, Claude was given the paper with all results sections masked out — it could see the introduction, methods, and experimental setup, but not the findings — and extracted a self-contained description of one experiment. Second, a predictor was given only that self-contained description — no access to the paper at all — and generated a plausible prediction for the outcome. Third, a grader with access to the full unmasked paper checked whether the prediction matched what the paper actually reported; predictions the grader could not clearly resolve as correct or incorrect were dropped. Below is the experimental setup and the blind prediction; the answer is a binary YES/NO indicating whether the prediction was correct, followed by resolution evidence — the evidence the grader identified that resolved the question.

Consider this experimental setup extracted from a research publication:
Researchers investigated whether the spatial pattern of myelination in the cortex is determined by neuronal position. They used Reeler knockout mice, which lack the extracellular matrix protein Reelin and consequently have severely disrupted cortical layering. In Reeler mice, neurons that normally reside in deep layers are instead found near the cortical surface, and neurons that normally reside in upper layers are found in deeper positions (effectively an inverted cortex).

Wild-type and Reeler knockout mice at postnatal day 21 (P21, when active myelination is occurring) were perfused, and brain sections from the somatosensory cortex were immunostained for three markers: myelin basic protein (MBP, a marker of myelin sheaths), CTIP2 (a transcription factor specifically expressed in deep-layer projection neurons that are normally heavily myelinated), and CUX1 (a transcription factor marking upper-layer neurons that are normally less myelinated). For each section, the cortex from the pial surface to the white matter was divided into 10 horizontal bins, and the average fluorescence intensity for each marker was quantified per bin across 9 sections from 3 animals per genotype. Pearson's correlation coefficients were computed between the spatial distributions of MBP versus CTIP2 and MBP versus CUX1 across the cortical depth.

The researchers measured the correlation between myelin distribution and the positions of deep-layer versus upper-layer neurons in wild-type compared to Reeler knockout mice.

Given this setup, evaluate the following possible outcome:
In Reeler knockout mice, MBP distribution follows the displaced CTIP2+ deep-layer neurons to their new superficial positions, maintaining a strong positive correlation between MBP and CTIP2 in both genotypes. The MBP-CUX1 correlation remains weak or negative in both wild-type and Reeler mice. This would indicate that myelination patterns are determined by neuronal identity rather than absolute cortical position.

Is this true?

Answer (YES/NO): YES